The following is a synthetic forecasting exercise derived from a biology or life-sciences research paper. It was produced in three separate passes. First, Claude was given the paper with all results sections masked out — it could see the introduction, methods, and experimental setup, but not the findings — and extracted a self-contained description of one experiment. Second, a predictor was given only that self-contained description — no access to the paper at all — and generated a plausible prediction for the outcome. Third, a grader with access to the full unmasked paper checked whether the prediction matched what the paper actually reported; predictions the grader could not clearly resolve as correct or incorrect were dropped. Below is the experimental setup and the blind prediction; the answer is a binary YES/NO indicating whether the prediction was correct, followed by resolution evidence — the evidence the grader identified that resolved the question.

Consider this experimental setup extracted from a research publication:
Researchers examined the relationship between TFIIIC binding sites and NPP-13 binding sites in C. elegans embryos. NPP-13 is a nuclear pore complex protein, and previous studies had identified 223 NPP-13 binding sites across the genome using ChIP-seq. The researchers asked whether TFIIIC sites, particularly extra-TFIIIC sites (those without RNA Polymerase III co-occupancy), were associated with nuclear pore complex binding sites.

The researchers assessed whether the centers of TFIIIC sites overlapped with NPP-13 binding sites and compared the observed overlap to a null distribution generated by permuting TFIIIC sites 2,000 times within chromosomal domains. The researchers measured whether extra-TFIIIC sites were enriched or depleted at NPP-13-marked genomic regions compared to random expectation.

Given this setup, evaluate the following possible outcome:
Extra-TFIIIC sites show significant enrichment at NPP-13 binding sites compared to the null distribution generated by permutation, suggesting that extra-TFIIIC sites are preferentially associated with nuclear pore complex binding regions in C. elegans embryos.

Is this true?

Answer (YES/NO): NO